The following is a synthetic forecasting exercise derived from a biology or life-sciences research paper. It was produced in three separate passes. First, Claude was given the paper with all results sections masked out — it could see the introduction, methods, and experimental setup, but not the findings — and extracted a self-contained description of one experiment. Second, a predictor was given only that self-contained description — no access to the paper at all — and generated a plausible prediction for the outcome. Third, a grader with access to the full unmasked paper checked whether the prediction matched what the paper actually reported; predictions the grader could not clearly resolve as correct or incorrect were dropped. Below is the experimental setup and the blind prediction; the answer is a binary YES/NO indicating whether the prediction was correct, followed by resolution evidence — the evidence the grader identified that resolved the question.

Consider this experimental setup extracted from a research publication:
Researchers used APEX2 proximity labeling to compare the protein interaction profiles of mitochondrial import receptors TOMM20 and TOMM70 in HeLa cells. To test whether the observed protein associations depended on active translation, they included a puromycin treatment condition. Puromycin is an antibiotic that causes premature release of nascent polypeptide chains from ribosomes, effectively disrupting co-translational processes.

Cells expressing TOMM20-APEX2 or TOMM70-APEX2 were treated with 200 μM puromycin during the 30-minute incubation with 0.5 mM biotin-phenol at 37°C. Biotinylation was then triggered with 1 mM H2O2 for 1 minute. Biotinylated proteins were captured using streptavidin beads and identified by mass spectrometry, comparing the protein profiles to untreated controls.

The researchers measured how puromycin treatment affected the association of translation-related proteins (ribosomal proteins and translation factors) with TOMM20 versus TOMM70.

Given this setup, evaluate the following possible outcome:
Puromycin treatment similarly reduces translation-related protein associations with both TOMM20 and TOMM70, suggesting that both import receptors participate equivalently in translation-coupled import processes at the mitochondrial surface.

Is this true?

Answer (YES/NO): NO